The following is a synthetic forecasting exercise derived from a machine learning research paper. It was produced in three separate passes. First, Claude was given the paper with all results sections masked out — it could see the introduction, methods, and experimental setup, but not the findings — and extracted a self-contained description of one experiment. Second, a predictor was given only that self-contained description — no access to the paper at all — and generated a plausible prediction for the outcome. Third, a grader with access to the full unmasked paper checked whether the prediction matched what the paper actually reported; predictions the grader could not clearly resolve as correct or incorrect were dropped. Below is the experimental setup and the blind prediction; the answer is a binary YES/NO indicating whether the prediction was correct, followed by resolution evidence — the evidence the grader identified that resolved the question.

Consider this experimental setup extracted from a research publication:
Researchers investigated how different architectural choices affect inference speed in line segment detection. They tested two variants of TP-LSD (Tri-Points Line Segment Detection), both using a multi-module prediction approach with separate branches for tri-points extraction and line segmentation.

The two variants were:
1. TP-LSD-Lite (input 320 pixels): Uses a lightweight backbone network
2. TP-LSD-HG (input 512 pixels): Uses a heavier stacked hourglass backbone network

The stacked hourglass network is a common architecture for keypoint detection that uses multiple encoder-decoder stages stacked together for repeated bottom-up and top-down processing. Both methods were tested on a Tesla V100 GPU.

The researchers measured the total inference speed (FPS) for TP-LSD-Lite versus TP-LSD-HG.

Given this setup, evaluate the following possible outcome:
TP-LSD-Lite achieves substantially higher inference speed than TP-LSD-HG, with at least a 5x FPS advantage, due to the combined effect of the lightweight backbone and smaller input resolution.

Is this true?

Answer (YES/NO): NO